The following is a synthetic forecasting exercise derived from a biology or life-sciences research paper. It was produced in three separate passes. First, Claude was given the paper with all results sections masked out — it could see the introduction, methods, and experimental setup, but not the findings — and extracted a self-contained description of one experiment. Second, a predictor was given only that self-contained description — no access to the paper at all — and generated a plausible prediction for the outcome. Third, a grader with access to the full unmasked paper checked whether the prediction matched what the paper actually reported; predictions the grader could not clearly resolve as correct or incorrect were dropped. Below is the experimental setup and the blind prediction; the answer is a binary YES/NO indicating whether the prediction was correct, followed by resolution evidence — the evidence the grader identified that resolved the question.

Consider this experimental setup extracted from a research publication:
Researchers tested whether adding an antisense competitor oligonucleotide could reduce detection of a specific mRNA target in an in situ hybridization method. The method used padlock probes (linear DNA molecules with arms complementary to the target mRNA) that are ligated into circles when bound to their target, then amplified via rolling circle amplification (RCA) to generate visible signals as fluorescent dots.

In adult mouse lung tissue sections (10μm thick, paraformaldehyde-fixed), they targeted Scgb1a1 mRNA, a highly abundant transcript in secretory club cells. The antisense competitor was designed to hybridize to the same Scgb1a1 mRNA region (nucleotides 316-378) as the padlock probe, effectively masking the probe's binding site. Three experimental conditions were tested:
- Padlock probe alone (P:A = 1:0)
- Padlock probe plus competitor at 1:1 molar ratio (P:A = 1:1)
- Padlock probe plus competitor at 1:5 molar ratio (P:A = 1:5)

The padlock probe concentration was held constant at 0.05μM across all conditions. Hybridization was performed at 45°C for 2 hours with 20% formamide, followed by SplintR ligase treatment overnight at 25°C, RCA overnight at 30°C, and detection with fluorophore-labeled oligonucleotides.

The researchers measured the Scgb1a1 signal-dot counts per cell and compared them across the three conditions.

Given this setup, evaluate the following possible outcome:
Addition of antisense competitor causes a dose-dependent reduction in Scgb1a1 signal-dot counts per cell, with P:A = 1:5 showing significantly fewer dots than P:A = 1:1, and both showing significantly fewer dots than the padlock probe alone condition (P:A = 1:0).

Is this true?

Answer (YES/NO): YES